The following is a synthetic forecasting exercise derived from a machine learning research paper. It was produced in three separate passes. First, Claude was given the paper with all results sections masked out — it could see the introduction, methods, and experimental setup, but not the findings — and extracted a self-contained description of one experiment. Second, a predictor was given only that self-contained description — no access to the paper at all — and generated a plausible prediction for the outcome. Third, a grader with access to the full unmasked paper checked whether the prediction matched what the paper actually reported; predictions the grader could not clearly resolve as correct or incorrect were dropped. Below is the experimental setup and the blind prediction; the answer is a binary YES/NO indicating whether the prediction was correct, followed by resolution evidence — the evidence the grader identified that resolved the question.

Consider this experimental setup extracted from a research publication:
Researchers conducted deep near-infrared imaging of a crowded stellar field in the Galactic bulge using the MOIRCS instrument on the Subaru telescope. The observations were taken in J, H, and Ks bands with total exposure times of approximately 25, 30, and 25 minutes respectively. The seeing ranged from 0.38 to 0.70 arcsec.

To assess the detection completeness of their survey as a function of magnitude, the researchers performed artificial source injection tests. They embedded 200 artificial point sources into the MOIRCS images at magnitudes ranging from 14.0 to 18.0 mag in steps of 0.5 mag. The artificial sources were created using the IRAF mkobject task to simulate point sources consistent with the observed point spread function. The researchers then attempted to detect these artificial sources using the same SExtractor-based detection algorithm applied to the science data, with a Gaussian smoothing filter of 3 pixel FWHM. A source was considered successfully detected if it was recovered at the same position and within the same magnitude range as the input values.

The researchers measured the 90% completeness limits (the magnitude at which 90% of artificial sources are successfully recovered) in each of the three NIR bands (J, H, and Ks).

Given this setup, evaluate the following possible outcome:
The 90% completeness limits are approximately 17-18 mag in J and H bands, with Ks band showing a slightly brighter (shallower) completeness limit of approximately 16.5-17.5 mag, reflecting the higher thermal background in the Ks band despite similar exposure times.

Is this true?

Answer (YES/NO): NO